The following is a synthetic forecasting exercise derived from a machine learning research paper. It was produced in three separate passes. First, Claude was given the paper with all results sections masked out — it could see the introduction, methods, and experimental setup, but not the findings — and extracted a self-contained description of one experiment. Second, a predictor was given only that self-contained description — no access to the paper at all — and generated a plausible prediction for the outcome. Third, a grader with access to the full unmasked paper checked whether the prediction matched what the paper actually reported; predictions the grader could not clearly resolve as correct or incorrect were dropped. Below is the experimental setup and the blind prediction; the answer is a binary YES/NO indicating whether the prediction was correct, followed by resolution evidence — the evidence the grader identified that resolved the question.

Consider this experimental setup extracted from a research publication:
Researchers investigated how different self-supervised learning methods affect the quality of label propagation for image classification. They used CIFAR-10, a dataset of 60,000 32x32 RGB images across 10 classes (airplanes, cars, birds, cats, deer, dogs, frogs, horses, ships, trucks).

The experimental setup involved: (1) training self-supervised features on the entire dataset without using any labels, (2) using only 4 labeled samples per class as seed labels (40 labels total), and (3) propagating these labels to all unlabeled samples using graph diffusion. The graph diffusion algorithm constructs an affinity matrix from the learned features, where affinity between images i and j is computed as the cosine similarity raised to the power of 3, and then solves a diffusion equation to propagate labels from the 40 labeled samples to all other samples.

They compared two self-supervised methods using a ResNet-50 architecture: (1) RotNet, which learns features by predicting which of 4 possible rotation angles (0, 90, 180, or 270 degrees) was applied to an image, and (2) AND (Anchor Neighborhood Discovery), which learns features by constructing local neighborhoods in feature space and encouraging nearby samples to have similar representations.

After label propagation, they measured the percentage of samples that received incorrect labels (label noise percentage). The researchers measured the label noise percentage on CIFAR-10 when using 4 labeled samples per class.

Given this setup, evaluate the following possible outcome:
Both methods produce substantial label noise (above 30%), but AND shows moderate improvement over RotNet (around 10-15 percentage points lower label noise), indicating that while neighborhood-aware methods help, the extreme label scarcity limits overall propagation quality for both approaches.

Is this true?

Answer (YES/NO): NO